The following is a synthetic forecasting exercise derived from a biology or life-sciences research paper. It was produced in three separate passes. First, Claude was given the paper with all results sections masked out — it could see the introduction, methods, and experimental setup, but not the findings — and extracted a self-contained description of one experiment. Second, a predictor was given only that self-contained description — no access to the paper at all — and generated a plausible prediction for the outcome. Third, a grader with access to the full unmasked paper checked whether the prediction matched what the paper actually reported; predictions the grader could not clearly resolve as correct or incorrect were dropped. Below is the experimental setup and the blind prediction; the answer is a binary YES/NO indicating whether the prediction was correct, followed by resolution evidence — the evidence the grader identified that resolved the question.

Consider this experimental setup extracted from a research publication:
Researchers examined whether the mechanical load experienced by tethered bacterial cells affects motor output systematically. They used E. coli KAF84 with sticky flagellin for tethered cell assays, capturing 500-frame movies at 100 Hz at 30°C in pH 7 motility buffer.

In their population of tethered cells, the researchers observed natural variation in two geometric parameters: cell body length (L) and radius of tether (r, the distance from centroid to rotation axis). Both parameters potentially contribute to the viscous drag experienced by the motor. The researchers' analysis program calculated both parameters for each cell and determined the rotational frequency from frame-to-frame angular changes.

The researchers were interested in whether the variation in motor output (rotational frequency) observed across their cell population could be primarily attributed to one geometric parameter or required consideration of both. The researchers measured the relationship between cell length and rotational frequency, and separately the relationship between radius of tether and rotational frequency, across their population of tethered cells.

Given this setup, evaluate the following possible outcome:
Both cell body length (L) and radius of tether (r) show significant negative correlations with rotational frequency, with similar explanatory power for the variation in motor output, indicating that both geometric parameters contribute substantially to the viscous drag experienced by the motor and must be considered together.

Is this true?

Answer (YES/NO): NO